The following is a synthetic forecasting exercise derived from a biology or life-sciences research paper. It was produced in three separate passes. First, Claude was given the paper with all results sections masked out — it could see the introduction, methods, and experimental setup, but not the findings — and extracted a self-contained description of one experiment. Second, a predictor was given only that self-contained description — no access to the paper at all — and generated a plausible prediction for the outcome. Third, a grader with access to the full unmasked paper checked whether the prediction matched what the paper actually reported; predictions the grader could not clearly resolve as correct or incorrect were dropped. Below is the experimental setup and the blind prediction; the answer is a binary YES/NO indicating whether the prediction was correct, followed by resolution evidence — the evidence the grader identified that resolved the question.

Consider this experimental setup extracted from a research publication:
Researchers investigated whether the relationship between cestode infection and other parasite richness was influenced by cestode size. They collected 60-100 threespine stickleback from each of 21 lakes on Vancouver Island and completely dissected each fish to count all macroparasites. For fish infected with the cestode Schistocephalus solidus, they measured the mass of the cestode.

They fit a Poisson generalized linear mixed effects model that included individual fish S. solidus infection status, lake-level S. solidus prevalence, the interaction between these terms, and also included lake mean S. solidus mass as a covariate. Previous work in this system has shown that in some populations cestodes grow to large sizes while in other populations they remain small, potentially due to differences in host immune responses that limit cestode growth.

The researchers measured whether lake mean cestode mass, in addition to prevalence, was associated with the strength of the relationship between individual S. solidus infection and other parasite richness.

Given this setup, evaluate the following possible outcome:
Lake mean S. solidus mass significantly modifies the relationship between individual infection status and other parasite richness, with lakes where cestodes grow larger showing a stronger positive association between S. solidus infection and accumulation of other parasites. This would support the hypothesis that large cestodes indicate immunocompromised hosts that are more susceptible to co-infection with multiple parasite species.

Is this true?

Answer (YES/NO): NO